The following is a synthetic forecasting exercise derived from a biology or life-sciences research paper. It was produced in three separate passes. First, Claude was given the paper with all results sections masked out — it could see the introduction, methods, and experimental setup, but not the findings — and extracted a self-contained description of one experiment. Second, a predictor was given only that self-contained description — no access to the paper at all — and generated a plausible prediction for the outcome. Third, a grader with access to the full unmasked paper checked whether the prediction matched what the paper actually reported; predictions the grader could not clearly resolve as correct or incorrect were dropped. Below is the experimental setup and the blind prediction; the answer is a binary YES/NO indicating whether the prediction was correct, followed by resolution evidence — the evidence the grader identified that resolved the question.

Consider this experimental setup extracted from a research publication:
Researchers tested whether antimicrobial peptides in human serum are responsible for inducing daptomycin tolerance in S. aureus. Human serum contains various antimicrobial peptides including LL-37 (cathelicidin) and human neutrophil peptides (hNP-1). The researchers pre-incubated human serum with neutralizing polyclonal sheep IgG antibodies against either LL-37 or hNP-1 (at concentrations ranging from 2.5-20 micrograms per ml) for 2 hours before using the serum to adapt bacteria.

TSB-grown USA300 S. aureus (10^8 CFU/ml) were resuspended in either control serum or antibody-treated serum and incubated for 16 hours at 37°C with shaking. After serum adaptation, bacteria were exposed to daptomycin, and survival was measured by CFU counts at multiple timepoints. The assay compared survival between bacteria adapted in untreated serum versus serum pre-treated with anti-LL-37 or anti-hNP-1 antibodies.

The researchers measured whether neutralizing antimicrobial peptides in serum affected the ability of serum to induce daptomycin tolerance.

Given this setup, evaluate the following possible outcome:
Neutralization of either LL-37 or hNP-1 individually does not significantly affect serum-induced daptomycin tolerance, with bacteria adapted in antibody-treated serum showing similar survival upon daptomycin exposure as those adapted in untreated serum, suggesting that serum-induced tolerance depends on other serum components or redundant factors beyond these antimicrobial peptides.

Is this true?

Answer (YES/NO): NO